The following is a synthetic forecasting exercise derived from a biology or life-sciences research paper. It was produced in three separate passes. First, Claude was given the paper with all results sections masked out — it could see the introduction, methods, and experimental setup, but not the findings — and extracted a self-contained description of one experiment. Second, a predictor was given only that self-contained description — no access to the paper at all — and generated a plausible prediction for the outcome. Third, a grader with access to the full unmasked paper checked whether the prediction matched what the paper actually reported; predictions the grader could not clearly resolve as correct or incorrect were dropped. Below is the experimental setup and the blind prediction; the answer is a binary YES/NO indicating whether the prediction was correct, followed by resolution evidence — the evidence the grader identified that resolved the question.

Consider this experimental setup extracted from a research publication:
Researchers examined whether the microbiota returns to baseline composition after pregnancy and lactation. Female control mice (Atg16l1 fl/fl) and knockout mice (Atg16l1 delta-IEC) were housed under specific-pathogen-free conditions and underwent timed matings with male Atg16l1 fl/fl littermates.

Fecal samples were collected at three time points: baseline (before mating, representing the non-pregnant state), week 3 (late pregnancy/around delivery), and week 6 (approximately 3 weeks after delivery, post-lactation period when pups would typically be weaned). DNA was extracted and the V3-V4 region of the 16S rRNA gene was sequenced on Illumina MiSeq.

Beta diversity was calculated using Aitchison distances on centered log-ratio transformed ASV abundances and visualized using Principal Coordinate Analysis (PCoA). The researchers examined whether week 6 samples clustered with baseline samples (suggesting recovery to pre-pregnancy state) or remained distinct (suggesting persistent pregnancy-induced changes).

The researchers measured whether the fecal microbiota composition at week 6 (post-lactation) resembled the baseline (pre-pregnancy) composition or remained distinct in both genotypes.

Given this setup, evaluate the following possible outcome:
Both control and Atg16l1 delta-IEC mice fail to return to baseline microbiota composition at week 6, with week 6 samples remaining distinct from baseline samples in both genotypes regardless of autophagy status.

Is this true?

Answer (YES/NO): NO